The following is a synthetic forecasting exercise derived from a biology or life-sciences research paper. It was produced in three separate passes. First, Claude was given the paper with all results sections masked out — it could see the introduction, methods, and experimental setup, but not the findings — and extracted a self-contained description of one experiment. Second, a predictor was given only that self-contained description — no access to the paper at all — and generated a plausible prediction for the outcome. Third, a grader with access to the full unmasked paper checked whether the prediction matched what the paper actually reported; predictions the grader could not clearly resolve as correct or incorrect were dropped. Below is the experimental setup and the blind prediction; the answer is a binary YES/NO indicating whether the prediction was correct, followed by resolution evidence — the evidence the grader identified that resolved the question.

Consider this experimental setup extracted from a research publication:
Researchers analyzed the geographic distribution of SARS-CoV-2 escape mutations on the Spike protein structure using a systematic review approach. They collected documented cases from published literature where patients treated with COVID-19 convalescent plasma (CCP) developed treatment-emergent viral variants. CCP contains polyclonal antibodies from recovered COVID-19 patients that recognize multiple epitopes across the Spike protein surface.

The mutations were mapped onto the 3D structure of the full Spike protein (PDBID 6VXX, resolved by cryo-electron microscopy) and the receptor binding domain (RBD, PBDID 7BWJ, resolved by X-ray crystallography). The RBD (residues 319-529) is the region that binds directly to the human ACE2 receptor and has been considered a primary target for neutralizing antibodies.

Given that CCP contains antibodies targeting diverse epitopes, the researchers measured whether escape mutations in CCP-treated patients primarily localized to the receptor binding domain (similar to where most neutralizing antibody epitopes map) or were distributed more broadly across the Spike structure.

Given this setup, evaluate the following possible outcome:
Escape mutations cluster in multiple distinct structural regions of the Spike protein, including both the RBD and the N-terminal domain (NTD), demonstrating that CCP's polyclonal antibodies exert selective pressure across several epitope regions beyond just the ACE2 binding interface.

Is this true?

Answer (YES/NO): YES